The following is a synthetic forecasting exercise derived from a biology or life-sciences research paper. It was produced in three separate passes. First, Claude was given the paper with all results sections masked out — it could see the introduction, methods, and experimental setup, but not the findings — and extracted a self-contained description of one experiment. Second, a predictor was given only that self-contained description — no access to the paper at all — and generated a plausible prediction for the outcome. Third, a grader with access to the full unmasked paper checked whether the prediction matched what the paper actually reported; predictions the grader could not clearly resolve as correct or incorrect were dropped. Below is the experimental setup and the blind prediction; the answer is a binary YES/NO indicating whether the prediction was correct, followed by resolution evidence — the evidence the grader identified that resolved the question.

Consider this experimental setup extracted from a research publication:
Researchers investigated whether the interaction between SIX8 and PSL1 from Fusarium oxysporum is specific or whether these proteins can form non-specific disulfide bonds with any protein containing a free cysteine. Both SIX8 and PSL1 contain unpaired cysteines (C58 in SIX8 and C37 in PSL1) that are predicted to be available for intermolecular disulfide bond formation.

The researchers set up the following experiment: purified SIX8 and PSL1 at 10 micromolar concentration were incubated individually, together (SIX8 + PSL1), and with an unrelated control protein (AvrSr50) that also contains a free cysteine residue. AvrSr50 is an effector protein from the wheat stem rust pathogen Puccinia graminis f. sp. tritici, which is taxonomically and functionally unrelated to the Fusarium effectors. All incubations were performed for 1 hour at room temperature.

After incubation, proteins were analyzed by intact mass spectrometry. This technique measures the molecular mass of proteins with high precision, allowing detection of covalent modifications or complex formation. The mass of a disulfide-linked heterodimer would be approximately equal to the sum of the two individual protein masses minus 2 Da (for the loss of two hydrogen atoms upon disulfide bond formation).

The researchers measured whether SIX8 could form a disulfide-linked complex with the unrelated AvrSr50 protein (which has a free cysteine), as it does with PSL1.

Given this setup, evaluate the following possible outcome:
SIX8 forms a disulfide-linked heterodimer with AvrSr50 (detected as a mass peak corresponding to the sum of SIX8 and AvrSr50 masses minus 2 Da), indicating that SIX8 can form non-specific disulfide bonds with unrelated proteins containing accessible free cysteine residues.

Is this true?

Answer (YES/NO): NO